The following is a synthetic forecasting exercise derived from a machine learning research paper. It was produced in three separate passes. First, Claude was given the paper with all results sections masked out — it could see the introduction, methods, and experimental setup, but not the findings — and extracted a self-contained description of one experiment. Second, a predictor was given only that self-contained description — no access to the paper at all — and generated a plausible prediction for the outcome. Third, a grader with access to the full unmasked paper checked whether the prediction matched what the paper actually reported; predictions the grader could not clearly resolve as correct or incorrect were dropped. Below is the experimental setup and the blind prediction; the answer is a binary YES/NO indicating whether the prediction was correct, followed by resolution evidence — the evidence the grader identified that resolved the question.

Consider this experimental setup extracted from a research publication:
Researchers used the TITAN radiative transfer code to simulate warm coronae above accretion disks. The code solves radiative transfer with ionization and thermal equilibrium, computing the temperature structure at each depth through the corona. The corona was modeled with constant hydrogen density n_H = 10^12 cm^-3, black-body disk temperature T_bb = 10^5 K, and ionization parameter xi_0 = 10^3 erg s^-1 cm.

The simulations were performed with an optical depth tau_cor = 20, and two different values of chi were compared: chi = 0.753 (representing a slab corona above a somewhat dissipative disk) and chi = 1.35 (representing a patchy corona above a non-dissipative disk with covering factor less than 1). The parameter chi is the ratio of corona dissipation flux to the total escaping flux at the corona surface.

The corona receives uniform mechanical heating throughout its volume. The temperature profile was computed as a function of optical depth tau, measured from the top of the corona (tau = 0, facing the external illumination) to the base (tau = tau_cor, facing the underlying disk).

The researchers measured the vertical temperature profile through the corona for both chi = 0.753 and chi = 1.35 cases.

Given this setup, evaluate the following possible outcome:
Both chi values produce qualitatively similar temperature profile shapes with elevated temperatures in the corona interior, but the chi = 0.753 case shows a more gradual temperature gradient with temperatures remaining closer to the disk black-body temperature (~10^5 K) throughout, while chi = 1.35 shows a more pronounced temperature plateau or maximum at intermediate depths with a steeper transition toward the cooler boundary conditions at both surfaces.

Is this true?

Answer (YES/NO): NO